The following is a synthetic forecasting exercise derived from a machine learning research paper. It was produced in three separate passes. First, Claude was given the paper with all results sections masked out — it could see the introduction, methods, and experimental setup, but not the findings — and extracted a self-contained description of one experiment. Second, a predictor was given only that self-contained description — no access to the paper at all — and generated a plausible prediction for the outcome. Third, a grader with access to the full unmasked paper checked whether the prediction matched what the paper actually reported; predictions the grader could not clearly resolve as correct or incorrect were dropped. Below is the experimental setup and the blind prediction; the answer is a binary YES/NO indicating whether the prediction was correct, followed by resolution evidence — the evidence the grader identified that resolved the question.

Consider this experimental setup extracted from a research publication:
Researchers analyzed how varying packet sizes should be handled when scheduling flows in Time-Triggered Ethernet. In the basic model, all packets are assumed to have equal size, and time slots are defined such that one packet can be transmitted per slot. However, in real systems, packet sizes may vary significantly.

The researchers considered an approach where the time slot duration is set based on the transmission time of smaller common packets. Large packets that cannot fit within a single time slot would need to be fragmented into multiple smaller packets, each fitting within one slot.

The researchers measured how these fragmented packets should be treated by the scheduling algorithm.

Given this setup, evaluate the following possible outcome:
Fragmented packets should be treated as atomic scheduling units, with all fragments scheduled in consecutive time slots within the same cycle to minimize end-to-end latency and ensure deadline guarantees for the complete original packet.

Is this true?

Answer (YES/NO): NO